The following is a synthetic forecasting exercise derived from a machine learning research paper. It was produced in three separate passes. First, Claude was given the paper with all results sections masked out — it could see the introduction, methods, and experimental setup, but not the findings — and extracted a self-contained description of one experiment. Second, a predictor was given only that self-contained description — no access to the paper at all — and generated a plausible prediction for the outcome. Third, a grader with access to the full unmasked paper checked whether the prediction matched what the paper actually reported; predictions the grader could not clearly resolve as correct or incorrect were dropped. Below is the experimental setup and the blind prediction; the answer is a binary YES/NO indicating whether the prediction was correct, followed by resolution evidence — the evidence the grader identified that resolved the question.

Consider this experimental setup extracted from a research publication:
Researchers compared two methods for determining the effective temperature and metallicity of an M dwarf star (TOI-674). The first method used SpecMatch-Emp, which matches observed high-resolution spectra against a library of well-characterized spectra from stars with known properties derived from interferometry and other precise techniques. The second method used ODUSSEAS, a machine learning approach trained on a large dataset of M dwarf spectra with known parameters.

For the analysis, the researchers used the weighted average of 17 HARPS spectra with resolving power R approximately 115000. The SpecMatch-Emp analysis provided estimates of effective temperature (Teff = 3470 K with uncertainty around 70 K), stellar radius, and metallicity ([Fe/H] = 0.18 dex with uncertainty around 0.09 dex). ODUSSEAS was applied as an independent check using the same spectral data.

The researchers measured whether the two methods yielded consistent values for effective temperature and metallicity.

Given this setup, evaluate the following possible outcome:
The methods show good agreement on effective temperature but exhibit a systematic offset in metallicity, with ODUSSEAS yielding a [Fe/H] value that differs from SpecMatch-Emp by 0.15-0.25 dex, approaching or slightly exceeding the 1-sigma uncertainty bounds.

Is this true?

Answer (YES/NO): NO